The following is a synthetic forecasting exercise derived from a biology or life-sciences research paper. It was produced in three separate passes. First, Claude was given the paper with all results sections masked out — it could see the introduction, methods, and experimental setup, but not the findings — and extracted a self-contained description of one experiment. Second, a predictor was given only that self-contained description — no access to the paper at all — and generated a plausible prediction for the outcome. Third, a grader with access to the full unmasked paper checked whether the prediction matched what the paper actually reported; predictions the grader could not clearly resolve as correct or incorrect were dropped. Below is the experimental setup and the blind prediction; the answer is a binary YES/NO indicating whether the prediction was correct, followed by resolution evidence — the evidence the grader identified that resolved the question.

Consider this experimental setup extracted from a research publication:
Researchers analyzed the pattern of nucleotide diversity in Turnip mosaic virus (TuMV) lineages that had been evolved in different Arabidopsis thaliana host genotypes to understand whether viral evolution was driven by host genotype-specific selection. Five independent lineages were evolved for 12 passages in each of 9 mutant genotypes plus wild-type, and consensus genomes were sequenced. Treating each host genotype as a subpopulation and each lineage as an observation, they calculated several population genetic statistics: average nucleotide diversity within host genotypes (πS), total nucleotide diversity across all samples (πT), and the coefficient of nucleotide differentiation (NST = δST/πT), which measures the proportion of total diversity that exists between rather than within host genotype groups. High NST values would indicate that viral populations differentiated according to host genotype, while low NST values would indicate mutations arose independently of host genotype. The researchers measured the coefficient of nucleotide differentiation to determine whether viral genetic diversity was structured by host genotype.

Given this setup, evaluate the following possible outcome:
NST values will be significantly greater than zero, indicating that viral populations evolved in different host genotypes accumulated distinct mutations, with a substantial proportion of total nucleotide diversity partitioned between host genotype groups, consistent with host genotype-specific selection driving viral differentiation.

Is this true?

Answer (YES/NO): NO